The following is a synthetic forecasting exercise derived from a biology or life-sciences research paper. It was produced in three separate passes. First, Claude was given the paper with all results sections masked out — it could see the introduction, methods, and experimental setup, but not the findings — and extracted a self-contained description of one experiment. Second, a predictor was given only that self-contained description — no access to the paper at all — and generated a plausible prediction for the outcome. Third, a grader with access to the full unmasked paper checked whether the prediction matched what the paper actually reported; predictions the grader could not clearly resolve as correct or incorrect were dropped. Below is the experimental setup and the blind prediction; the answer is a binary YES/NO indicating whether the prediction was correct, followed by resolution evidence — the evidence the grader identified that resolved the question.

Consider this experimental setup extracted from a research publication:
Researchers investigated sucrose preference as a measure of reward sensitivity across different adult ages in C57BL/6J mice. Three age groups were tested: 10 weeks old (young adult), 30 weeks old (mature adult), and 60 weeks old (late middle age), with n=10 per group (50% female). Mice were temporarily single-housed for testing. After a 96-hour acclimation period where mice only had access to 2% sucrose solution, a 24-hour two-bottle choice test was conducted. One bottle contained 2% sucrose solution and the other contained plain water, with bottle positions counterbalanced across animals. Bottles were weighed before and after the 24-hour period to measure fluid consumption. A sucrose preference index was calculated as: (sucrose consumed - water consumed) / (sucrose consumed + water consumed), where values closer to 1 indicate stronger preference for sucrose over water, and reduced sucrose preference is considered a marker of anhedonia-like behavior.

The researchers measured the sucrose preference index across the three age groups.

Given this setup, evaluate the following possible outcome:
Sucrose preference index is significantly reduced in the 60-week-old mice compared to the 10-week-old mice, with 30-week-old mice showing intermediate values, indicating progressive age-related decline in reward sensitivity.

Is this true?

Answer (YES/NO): NO